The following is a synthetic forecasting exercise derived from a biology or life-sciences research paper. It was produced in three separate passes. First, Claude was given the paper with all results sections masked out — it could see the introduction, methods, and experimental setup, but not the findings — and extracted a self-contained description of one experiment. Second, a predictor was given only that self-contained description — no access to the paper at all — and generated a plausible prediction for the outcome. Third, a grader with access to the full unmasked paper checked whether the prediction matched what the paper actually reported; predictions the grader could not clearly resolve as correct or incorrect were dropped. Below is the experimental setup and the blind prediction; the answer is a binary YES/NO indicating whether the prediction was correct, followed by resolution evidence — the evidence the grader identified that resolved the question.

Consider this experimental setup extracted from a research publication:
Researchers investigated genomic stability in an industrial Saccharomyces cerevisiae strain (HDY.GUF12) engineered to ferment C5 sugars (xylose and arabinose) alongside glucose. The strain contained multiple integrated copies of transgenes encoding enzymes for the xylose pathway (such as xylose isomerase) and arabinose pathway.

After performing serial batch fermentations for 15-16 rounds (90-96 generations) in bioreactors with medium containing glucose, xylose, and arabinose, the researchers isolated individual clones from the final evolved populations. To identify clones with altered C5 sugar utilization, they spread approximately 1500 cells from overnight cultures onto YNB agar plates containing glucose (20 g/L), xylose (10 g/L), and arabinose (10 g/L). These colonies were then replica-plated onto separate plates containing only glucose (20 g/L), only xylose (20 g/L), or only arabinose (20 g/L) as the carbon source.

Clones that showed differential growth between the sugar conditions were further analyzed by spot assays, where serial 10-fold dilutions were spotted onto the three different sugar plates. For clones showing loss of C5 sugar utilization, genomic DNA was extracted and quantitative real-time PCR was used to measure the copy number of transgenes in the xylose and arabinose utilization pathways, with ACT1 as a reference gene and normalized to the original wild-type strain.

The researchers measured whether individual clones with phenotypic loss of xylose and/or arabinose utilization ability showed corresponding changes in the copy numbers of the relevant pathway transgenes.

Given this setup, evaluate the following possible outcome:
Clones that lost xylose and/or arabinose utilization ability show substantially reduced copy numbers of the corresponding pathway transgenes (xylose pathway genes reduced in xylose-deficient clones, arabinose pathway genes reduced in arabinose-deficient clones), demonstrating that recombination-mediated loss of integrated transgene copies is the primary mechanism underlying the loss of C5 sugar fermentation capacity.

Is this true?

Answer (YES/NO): NO